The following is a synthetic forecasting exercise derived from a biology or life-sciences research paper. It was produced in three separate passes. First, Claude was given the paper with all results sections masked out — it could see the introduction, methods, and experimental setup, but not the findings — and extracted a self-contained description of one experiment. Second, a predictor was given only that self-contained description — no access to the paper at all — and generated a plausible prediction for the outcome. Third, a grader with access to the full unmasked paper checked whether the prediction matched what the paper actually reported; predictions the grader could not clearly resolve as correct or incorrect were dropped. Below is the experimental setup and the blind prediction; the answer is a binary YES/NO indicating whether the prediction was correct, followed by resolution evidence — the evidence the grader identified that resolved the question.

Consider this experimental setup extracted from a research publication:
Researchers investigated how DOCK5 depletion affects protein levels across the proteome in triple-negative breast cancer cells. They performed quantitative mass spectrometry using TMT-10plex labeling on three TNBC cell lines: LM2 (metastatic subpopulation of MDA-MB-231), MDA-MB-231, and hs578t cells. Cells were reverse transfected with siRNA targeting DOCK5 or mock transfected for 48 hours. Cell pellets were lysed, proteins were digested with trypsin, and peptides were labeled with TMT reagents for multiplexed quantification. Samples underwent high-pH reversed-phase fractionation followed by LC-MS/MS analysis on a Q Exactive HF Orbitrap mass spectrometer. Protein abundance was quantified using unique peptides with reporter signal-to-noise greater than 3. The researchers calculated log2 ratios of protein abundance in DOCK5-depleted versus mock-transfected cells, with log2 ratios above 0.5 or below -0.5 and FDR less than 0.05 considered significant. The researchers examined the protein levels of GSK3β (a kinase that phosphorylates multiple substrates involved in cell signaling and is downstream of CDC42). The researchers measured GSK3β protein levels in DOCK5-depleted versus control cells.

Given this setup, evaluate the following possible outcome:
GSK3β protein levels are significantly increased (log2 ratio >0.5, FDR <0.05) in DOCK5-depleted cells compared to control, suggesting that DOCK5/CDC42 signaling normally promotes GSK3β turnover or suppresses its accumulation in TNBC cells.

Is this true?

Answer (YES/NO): NO